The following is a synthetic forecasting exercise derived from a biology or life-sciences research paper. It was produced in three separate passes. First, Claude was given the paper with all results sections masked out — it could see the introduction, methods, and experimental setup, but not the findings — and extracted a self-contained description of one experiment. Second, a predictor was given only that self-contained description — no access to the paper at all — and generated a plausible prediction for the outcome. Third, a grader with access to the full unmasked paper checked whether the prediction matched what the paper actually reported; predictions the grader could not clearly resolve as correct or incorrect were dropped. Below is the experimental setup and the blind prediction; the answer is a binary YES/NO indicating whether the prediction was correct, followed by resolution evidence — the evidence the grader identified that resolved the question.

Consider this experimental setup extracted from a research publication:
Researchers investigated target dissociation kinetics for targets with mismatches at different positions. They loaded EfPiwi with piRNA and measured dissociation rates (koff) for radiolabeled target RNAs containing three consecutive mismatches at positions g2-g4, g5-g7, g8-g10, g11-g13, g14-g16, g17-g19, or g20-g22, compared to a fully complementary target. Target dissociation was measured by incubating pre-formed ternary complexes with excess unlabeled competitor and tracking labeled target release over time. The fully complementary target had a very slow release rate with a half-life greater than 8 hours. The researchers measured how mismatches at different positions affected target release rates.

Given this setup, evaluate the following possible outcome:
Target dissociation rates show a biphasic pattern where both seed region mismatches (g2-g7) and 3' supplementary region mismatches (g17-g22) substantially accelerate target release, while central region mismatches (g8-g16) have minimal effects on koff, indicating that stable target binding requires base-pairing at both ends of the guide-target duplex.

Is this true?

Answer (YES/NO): NO